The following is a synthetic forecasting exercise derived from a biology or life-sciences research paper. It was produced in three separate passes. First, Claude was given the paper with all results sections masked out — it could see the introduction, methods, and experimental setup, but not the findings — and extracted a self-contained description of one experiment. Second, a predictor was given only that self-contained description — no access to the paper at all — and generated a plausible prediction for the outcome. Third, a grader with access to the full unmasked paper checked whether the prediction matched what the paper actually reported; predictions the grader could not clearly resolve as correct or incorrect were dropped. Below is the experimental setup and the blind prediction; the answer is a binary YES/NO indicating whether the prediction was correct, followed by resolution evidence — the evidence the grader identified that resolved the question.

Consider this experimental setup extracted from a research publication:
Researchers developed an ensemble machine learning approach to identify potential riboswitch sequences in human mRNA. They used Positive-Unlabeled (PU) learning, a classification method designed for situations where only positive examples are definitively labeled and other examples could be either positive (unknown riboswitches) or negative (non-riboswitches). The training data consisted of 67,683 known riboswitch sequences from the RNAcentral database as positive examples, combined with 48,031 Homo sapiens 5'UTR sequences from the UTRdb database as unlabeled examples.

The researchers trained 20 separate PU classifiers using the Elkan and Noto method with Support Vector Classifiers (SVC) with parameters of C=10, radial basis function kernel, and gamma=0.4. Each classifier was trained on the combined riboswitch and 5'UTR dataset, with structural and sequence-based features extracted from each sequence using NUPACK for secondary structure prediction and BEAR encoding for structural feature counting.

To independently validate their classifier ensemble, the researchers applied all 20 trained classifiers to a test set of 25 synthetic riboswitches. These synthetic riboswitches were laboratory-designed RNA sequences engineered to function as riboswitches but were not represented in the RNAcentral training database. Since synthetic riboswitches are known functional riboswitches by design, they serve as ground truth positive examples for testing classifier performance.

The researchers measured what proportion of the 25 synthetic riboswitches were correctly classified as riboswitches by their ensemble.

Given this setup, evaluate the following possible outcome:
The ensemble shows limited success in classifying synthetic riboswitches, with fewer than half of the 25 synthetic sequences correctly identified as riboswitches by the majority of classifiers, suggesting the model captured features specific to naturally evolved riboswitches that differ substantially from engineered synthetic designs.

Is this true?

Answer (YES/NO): NO